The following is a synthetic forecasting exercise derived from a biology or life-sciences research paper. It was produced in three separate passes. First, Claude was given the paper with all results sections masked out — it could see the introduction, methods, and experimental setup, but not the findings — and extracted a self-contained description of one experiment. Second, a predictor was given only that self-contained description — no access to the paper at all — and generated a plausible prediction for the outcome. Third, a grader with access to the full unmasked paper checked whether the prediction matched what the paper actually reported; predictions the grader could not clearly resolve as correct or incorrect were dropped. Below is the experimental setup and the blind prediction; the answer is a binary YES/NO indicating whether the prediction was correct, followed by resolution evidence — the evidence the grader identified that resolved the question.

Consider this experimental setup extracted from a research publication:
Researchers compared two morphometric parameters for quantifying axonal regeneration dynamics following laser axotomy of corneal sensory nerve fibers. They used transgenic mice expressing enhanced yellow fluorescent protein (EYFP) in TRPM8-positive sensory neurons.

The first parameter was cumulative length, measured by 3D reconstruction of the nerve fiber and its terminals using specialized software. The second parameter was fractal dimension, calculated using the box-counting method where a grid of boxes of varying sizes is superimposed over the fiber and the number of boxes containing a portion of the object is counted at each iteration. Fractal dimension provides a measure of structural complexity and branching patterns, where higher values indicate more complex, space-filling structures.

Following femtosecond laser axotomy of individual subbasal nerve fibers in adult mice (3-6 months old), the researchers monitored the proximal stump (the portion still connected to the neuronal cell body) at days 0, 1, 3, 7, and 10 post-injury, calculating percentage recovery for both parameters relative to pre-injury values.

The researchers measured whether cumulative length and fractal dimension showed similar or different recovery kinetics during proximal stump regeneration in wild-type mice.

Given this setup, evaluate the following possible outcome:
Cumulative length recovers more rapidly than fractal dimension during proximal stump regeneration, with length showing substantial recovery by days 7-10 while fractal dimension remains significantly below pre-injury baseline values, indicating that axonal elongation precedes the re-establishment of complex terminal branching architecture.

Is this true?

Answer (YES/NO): NO